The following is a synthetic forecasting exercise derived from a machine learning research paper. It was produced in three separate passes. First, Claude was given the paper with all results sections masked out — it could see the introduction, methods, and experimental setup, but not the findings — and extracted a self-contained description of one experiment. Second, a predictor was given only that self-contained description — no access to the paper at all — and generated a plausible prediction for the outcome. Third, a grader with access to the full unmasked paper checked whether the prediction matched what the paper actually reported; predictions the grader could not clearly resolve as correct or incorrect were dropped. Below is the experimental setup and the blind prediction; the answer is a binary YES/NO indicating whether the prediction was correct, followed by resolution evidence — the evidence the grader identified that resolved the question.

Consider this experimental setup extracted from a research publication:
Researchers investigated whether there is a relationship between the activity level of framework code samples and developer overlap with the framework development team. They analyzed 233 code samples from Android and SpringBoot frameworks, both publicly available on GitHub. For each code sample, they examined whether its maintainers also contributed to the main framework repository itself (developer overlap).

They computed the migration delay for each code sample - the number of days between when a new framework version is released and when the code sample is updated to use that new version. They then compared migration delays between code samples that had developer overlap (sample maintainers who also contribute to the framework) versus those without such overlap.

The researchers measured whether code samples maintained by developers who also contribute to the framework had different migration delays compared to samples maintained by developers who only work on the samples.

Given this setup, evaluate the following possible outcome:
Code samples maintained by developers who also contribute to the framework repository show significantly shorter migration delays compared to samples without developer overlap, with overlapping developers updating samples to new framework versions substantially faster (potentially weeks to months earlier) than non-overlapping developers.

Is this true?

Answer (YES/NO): YES